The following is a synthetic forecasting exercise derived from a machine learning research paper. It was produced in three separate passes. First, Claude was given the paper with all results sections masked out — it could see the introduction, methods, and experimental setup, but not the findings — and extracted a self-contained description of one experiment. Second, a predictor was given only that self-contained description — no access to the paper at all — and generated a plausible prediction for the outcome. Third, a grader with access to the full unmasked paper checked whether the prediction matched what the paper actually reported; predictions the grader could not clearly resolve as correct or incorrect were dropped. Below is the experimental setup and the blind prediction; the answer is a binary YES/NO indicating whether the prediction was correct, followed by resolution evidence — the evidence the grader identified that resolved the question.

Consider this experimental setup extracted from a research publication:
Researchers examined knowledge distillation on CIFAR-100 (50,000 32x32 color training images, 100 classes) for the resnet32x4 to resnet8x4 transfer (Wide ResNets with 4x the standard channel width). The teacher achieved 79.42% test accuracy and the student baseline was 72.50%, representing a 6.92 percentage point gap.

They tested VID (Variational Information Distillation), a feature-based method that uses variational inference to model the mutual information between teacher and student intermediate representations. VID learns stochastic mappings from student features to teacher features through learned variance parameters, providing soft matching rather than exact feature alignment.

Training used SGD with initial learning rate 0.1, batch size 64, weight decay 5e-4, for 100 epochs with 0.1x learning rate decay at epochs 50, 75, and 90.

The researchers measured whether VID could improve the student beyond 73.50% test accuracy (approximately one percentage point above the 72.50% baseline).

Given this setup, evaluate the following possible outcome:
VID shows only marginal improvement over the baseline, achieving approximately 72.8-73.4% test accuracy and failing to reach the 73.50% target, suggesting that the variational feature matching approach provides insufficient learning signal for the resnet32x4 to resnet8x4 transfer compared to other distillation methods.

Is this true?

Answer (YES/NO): YES